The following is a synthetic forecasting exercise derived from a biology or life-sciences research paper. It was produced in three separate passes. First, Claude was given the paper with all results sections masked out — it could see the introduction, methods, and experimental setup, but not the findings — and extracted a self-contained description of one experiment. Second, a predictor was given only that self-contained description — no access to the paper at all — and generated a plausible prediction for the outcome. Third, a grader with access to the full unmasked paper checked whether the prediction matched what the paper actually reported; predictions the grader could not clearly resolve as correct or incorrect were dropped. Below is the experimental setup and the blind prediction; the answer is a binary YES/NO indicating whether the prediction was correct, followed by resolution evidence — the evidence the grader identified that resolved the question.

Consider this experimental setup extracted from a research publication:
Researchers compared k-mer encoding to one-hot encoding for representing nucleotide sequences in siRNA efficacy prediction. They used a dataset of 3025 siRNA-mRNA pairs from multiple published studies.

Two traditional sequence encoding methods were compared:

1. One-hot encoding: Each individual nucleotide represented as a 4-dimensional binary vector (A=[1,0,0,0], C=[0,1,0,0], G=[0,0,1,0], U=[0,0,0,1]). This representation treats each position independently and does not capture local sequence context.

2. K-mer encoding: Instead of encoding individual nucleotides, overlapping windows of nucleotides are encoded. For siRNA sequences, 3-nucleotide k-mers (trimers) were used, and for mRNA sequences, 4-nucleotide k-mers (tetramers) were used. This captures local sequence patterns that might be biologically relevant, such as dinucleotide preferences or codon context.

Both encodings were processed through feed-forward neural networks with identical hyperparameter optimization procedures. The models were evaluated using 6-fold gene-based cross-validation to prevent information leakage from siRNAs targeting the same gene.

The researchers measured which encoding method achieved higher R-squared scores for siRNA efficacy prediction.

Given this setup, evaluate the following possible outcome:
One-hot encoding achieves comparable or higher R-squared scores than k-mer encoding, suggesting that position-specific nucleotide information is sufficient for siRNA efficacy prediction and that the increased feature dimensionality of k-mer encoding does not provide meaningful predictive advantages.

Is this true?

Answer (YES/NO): YES